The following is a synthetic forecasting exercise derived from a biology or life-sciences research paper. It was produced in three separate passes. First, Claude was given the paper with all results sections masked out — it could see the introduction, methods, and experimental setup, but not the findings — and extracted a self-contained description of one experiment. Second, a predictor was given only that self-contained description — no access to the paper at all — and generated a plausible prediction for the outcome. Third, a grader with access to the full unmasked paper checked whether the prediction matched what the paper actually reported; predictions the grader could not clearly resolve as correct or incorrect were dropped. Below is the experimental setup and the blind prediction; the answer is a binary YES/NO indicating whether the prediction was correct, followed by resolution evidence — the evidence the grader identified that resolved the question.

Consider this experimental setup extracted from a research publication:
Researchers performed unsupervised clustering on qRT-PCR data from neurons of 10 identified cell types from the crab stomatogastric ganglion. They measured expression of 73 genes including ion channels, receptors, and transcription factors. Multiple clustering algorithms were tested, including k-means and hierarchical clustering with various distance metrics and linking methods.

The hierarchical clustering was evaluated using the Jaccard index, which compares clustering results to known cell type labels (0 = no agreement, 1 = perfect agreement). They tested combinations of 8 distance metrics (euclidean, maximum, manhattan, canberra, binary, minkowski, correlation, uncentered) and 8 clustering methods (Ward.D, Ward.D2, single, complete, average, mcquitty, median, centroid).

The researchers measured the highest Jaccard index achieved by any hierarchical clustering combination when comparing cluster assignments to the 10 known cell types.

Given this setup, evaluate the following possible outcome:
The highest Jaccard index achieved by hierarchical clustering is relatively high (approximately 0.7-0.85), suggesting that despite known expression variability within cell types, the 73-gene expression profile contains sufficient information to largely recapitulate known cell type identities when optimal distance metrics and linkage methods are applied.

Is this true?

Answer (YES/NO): NO